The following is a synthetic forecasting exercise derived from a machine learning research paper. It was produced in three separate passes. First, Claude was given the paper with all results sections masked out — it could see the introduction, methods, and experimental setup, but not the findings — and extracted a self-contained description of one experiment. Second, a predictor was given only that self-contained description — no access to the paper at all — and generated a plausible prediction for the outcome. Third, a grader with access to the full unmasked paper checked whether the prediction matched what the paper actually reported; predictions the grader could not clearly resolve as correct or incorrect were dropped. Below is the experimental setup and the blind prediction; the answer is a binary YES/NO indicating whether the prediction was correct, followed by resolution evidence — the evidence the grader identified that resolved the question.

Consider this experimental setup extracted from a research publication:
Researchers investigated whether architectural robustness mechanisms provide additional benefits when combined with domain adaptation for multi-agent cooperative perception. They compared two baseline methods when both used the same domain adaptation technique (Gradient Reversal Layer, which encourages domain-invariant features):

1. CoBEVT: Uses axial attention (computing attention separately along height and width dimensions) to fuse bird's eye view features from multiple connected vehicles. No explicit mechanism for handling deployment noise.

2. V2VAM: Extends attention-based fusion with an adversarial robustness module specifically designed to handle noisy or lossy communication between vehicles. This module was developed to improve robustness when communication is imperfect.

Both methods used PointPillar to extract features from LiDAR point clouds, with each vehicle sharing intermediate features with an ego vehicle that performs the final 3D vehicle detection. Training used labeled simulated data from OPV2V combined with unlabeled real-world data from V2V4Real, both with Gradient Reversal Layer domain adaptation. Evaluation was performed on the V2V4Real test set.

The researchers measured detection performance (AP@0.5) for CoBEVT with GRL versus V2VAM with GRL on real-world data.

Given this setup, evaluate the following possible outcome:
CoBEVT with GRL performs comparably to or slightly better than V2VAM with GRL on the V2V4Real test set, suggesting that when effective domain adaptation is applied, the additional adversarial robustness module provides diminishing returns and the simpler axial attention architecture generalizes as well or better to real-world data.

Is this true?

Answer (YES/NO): YES